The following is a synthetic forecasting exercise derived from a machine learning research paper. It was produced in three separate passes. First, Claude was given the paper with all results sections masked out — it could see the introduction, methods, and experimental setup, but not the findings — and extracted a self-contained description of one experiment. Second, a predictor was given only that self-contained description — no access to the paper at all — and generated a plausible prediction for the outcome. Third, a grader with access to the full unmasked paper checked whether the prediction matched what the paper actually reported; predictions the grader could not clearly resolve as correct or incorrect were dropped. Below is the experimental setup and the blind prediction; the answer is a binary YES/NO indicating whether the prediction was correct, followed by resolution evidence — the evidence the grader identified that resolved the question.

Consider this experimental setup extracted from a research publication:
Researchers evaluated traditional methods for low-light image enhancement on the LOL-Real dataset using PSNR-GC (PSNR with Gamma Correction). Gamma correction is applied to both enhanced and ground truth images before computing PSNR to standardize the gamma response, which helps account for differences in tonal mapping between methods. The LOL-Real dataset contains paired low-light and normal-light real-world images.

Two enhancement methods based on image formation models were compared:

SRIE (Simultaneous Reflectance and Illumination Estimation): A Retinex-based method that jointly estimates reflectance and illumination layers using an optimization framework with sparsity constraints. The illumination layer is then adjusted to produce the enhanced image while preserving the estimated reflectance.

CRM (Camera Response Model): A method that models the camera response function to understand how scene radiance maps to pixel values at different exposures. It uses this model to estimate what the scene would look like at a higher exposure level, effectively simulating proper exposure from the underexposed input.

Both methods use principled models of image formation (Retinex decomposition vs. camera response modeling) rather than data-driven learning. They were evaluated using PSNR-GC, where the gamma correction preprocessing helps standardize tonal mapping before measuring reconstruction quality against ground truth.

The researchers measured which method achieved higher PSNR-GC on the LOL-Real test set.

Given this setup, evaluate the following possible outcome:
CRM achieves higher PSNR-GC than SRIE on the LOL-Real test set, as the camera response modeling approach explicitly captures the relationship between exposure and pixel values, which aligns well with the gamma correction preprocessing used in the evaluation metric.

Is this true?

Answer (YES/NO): YES